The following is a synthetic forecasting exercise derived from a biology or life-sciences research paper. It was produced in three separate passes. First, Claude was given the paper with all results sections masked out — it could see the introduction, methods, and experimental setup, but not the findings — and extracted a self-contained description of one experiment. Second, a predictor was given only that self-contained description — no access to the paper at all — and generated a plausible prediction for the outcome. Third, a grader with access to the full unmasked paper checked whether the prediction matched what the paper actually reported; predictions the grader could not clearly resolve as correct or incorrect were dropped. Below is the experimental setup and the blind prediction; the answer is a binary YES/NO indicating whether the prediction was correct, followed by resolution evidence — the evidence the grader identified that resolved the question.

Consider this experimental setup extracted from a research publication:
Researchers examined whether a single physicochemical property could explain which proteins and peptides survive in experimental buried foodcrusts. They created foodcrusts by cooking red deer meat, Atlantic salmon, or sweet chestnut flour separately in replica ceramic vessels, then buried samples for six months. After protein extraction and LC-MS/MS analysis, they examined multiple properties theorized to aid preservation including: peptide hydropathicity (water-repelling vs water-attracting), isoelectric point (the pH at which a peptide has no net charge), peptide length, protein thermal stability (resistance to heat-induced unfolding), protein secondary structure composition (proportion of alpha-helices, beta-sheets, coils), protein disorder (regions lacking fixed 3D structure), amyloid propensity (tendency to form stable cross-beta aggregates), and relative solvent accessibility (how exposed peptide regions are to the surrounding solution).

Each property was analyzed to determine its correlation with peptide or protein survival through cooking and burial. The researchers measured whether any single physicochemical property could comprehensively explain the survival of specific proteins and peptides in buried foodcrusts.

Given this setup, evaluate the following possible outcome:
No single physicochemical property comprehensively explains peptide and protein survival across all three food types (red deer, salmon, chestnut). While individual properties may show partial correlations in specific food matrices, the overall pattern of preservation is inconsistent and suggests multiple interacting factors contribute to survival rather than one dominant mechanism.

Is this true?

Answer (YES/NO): YES